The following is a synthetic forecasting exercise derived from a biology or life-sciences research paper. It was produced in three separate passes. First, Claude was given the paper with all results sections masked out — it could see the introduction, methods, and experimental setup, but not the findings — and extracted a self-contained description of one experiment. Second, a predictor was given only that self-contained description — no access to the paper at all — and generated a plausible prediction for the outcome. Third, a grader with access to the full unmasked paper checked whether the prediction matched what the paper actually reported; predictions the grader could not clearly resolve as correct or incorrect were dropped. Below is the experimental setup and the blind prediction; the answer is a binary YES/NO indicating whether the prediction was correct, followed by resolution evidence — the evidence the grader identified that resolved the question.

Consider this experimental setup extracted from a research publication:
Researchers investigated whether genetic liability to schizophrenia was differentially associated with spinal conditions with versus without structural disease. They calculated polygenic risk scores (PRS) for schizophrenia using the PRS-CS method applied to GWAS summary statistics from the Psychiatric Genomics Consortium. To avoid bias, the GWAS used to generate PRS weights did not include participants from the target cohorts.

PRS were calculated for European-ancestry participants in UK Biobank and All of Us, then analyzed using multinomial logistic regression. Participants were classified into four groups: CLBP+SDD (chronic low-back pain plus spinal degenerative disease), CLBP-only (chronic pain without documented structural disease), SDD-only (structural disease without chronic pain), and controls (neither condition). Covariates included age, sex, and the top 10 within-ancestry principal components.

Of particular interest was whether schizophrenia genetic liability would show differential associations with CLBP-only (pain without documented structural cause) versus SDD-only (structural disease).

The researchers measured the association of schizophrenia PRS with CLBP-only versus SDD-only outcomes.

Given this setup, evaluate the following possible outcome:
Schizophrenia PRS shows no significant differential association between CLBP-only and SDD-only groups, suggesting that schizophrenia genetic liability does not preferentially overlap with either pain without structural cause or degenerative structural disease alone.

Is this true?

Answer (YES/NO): NO